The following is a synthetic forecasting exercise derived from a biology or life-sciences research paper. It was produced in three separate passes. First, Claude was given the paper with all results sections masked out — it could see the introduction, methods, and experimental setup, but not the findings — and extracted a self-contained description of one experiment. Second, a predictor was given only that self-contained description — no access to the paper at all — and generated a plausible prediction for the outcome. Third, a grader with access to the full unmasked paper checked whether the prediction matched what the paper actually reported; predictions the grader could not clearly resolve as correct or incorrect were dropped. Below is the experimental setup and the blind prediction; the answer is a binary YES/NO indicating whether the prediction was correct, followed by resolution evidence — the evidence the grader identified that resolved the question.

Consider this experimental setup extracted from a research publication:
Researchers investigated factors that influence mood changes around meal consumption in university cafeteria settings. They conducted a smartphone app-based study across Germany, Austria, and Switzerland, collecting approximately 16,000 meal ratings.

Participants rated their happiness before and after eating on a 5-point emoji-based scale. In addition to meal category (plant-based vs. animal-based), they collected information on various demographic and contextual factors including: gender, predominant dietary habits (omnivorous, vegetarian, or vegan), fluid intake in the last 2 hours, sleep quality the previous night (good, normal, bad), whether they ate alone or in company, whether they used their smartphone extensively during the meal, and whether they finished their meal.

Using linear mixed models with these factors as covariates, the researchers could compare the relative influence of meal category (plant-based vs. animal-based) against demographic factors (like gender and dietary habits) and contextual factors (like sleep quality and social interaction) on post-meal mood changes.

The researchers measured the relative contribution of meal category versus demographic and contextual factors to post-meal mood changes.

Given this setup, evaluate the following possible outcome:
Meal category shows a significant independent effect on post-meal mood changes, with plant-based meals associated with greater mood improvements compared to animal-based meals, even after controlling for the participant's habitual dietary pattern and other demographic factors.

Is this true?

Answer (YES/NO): NO